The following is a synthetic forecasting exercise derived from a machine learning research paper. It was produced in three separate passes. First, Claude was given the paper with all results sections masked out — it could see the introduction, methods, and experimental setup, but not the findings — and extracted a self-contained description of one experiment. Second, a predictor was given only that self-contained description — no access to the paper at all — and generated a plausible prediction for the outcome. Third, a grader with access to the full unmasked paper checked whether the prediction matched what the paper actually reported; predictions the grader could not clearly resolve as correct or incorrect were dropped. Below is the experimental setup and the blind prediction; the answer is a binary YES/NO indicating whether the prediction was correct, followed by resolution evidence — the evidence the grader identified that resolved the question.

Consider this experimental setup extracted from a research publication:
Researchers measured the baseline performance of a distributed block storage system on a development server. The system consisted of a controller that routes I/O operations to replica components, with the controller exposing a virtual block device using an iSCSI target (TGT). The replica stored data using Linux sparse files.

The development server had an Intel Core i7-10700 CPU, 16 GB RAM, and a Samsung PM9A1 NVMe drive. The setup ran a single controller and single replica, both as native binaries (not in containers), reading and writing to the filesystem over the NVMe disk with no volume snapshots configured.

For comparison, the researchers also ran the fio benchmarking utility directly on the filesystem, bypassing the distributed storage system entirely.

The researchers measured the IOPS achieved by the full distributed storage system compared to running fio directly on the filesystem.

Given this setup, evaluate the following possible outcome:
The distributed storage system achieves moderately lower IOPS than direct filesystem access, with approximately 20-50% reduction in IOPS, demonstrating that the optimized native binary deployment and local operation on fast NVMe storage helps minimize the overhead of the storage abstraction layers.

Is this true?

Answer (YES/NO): NO